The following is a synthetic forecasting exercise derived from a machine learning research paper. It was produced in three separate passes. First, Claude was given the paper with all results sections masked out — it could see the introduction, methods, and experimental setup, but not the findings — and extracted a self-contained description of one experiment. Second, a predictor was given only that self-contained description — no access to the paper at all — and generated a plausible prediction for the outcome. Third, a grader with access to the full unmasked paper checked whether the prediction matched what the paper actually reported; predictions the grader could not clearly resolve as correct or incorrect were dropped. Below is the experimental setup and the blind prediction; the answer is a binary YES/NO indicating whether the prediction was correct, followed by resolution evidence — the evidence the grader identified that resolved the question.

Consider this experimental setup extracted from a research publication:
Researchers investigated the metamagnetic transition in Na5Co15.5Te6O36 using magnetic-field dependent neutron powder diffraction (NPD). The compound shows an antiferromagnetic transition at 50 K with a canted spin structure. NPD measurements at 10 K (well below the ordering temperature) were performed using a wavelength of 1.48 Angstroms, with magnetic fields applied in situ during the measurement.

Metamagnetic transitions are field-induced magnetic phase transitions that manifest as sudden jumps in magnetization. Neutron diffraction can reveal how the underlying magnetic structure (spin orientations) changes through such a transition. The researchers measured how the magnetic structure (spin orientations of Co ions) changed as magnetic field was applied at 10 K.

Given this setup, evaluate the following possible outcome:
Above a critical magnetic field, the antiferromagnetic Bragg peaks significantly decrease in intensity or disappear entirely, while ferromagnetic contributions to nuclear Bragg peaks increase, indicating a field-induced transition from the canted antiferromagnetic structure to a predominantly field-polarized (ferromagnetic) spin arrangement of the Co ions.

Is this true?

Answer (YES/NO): NO